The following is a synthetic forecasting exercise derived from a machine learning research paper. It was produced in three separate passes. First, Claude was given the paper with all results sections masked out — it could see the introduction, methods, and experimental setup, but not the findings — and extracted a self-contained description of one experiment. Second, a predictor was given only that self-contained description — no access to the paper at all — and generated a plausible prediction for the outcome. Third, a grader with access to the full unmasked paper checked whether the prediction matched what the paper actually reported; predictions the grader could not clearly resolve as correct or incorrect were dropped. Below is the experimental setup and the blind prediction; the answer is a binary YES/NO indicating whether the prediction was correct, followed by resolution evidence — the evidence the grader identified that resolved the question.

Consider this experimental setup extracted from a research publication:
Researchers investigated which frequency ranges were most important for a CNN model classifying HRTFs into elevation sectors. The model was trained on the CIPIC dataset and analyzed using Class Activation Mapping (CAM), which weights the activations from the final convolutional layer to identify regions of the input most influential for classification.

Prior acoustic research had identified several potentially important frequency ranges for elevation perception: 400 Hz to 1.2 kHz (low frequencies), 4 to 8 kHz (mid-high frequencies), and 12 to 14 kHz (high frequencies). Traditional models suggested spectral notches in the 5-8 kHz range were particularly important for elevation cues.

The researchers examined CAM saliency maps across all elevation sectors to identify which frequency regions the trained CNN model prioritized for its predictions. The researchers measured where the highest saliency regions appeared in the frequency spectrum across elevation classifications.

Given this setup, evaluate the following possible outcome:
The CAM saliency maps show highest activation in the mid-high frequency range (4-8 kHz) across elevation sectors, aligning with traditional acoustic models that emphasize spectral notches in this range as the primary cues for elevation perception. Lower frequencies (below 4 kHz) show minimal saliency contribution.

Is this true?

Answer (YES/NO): NO